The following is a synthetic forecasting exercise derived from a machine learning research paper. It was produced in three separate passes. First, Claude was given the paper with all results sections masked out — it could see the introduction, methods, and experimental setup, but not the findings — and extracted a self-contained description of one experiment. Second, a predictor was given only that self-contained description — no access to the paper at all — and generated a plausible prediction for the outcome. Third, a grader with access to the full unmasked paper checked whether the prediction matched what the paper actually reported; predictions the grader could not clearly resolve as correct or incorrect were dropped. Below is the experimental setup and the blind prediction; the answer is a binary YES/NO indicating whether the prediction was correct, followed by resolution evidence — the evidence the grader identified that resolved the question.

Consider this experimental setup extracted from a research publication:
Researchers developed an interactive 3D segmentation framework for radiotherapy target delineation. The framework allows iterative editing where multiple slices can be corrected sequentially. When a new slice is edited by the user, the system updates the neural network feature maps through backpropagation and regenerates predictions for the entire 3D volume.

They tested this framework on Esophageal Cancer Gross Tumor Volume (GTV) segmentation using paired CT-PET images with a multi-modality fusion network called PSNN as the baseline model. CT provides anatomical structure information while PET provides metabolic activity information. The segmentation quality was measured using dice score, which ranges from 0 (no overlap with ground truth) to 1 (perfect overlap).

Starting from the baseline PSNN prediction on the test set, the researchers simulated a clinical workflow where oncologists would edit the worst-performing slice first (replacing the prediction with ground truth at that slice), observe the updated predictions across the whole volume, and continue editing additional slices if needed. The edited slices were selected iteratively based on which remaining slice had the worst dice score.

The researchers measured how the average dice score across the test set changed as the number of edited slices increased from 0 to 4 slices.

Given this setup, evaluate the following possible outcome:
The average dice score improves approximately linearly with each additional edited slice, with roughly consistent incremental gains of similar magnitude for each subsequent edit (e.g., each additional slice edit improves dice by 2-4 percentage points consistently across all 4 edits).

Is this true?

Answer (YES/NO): NO